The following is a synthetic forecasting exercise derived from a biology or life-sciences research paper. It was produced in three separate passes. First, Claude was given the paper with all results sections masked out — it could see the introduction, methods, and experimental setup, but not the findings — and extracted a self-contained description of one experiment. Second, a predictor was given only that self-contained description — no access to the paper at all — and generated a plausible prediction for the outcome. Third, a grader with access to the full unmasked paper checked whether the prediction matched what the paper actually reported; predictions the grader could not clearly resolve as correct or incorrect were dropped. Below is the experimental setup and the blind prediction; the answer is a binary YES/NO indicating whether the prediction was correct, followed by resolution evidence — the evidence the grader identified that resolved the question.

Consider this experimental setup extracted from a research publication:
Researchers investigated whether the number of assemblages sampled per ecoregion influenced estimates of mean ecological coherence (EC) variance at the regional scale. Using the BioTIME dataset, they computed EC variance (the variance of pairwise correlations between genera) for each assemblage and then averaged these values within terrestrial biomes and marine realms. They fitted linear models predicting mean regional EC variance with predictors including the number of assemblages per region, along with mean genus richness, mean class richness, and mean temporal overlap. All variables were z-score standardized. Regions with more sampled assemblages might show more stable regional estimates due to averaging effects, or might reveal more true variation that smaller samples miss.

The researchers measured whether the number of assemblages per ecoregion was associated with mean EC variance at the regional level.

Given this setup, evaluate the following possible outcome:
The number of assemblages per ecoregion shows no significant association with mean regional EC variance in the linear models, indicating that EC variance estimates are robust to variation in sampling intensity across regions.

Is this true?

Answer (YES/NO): NO